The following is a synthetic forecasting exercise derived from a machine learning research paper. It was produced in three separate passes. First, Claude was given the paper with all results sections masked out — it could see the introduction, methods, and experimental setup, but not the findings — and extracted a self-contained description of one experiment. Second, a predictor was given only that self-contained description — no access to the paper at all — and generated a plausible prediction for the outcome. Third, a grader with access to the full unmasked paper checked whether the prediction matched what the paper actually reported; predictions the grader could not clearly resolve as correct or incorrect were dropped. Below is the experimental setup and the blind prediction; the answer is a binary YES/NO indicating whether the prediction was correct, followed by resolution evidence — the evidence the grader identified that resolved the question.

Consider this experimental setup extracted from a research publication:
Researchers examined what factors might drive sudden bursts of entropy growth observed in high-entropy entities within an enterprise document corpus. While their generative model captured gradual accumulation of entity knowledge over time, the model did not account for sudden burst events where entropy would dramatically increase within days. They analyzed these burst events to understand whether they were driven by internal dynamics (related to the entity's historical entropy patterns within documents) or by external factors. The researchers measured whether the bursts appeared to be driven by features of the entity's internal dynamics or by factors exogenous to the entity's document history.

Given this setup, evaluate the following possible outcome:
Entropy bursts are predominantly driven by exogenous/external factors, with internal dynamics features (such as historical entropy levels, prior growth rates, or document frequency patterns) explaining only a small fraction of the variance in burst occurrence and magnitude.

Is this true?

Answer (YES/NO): YES